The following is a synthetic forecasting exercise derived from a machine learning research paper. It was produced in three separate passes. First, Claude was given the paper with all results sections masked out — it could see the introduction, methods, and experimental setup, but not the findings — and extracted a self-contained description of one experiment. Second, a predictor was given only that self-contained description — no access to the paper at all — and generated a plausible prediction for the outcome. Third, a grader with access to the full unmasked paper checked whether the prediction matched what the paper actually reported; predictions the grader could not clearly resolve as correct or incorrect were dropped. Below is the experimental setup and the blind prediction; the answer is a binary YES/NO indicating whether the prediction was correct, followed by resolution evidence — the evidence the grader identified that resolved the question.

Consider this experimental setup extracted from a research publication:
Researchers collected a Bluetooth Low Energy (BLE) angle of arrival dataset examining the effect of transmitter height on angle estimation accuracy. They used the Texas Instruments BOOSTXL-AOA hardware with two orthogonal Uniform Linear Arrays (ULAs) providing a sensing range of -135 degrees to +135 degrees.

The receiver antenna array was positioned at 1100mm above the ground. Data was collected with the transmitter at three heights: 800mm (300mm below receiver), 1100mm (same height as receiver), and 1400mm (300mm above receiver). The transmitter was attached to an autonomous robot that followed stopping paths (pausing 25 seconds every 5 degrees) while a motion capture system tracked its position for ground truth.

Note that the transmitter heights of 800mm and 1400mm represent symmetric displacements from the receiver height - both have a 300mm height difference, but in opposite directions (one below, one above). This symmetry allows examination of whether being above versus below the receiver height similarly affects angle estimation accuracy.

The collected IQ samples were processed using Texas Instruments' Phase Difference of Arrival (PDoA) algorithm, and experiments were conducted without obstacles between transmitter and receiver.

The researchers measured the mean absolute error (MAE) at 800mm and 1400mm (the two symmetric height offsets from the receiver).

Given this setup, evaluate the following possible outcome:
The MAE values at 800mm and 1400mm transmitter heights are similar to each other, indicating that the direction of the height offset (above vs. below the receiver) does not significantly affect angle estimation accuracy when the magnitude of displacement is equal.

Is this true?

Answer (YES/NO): NO